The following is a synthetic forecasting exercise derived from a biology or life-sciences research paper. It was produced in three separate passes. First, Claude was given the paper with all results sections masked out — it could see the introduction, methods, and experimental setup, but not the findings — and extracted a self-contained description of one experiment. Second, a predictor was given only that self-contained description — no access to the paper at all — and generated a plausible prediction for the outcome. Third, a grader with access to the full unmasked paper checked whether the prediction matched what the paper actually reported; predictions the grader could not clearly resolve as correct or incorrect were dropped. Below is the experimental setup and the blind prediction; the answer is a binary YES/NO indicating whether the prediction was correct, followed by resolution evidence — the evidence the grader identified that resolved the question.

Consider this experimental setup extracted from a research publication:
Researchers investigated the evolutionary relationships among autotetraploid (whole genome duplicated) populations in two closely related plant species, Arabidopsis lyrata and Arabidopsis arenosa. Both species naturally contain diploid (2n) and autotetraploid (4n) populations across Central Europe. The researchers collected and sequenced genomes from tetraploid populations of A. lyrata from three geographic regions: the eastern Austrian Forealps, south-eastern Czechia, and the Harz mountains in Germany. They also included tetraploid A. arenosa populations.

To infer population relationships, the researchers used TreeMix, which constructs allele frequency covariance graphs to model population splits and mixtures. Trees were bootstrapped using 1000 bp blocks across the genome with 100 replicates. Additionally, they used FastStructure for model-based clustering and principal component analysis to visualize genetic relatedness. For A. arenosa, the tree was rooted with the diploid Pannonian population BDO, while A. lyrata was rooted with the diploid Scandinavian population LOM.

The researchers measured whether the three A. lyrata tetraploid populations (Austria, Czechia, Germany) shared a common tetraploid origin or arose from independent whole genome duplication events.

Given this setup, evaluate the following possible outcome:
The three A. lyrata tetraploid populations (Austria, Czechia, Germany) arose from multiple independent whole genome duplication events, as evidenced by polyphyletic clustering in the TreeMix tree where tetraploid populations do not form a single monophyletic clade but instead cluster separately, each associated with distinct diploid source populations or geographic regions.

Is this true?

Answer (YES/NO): NO